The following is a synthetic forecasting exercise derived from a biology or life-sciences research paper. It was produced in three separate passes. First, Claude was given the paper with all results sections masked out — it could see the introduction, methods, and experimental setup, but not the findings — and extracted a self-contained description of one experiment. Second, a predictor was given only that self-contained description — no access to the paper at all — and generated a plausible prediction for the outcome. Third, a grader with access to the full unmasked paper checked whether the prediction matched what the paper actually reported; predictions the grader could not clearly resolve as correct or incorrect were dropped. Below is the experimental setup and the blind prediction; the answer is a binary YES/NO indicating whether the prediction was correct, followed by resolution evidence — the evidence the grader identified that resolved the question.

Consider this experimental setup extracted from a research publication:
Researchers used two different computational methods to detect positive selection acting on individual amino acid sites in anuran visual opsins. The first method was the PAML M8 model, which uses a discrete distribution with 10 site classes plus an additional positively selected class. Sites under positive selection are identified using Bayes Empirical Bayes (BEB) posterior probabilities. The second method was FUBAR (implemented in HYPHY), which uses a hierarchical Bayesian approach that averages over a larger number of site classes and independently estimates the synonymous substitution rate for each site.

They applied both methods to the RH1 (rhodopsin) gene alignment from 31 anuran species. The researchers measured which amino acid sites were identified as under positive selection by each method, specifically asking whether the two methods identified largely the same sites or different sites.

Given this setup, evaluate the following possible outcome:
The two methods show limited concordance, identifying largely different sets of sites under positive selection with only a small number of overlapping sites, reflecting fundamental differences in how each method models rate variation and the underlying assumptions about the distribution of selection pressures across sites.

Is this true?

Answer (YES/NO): YES